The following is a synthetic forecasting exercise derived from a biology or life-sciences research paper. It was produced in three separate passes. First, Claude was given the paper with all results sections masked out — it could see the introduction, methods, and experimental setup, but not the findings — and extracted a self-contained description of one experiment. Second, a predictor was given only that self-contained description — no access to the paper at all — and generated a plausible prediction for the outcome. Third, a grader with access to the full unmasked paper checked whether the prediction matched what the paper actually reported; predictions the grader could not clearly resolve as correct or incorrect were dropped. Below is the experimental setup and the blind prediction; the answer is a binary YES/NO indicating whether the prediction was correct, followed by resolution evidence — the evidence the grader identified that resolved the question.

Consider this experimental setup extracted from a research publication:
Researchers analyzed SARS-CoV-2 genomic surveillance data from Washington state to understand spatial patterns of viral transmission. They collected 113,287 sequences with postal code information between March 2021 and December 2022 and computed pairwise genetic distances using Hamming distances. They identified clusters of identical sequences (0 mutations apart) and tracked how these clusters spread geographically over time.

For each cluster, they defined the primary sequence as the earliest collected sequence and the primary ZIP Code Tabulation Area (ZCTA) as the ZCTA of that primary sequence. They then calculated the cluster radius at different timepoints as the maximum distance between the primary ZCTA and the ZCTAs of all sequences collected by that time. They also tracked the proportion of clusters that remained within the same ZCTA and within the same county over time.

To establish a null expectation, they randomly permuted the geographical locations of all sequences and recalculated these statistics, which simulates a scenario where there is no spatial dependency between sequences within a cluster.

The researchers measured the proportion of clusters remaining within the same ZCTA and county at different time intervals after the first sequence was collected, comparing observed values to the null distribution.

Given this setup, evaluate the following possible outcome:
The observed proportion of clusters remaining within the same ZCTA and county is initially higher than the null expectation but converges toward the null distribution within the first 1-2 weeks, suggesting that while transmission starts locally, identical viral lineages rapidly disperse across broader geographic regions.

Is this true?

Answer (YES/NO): NO